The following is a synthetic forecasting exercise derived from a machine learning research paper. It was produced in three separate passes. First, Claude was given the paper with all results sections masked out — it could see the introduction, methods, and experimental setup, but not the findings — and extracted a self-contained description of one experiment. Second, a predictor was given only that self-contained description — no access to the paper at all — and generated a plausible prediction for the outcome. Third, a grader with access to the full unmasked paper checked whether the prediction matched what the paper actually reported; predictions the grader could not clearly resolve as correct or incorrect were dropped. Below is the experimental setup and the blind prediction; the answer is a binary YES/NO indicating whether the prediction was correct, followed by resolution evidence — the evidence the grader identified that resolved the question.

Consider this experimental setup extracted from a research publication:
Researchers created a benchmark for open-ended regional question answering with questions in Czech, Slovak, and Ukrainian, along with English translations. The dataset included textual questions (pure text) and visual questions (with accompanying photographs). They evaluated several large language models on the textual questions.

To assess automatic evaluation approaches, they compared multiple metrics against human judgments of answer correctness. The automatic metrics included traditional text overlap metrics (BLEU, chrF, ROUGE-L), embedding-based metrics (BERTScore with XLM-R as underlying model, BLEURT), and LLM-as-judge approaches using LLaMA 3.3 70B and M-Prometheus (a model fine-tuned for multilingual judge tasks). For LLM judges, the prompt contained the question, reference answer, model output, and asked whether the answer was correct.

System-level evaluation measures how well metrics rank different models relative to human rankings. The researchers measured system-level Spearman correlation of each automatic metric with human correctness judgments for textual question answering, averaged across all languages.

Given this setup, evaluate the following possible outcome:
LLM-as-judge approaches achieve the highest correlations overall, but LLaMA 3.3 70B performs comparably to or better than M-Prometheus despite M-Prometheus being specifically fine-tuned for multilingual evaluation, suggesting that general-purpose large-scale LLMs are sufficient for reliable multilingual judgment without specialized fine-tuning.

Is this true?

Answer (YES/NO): YES